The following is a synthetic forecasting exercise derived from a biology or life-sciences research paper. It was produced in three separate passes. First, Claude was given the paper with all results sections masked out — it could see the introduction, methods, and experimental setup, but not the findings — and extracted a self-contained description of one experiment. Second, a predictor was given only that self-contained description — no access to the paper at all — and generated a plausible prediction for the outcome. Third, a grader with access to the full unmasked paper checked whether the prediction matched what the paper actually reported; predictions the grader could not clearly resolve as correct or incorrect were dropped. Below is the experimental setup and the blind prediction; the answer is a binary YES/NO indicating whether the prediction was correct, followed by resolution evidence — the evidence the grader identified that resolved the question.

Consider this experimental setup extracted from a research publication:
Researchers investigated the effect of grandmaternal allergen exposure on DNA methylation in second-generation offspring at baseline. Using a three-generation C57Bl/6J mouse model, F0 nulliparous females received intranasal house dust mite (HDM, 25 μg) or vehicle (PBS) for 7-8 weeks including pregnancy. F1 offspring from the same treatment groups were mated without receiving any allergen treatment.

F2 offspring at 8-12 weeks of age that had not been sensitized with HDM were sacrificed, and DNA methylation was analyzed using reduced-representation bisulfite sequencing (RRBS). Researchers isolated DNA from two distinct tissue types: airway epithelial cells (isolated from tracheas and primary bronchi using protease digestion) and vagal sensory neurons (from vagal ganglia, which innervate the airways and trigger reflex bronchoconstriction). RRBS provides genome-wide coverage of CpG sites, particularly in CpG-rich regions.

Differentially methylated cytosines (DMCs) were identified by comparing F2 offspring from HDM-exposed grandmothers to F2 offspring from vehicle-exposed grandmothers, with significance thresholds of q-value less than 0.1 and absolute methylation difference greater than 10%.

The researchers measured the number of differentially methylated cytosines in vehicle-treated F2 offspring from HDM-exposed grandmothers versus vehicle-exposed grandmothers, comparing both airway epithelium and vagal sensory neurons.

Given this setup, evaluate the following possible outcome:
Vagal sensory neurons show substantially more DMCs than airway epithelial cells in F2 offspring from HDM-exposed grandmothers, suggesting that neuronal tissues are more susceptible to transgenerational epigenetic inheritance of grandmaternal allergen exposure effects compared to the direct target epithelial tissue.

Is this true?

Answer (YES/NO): NO